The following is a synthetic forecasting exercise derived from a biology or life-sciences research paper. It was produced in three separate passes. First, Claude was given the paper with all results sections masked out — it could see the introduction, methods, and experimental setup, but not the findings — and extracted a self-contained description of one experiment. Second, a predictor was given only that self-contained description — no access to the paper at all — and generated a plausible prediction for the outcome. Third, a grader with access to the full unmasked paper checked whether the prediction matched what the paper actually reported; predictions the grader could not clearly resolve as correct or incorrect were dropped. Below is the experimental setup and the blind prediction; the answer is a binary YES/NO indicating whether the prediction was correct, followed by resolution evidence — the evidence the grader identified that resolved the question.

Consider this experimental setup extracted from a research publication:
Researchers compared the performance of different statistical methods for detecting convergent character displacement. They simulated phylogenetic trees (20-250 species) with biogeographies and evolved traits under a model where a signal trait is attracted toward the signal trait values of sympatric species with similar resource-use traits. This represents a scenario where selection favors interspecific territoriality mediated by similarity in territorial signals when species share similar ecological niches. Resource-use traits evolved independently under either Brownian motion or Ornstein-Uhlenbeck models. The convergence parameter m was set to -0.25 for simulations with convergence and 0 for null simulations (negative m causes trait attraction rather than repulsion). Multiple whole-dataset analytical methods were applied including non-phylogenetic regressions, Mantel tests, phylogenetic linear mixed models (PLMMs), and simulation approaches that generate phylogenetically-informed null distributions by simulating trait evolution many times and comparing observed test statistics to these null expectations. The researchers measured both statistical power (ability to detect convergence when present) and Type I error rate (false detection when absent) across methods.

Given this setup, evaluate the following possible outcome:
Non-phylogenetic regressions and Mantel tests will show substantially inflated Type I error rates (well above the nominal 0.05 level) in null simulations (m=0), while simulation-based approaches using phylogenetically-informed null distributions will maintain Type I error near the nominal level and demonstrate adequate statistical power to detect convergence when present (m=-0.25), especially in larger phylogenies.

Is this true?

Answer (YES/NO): NO